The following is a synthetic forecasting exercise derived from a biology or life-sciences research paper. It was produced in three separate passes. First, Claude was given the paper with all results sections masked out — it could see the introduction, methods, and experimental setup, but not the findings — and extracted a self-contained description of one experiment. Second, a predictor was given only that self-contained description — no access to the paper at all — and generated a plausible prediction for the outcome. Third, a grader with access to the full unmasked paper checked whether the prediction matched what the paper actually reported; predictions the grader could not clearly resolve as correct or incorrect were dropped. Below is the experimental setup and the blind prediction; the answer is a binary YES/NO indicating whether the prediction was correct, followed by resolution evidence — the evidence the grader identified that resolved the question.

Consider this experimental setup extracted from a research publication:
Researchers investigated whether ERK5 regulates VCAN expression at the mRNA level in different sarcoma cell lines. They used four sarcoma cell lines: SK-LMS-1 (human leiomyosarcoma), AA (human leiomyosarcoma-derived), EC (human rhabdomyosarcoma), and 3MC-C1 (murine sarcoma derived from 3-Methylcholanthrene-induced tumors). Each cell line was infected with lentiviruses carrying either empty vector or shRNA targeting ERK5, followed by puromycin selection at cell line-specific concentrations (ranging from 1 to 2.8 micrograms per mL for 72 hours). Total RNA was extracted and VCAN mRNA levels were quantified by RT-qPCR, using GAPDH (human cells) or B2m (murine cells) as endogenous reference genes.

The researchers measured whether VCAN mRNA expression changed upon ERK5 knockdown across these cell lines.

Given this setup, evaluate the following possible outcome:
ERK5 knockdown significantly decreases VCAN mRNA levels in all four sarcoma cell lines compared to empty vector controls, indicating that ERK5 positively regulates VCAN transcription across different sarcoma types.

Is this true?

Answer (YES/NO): YES